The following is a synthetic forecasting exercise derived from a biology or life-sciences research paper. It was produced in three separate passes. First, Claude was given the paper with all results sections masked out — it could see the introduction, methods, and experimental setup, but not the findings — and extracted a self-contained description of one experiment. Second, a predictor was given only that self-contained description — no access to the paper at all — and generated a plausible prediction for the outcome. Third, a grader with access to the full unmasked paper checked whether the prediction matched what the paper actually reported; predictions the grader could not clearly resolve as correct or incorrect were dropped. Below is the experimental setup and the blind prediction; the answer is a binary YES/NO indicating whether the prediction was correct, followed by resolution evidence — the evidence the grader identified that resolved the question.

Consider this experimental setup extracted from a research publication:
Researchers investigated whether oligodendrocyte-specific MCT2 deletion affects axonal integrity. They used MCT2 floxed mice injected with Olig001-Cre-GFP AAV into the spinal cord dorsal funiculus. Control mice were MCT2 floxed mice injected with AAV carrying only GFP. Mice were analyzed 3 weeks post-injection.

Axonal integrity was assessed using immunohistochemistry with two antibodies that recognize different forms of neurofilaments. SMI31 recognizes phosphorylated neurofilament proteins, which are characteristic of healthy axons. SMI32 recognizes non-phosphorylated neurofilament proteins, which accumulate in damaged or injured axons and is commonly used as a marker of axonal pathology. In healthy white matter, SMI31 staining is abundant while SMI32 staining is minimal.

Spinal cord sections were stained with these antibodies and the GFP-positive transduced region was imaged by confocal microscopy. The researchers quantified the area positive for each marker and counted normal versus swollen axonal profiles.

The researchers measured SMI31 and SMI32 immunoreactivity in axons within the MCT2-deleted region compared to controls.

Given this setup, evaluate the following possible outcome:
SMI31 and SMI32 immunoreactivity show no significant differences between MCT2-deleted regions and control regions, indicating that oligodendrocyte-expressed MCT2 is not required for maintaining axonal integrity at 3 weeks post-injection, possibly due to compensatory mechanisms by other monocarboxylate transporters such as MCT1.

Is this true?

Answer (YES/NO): NO